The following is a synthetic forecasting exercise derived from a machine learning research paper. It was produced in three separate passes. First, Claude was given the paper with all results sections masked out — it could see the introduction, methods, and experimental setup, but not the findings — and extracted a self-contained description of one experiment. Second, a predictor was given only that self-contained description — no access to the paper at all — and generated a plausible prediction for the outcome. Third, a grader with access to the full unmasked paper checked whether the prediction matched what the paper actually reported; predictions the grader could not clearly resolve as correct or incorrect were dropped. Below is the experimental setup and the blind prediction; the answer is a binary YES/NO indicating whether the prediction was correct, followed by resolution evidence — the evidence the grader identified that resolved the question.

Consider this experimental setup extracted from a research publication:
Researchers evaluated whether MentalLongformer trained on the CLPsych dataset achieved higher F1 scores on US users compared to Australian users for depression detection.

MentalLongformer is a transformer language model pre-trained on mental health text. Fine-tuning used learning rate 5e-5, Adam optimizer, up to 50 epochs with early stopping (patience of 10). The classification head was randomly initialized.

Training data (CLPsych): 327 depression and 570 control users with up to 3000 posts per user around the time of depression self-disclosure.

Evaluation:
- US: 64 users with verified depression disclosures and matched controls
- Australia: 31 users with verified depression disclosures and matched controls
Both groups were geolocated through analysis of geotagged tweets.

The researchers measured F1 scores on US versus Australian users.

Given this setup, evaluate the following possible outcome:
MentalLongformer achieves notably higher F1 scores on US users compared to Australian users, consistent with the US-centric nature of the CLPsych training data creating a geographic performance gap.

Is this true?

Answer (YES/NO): NO